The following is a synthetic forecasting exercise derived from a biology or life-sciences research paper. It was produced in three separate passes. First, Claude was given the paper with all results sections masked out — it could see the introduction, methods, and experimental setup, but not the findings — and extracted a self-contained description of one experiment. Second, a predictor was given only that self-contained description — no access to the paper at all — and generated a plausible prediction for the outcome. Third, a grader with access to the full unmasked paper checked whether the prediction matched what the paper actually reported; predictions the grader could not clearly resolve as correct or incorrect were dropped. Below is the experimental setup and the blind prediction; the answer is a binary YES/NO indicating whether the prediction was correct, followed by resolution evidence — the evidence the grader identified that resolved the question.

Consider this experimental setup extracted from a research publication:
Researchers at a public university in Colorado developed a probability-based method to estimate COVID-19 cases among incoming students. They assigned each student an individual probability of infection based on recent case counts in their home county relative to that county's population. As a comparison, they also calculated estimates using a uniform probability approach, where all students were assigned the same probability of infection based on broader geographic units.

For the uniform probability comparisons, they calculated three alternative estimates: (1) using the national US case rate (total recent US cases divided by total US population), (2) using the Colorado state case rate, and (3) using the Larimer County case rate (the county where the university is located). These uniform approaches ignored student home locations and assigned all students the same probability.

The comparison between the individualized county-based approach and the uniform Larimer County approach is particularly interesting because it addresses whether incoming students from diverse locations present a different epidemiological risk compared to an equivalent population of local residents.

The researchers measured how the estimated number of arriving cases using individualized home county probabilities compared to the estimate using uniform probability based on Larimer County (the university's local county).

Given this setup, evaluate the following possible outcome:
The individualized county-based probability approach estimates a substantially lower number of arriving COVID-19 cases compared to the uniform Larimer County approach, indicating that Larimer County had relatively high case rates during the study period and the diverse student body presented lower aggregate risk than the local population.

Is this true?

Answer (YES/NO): NO